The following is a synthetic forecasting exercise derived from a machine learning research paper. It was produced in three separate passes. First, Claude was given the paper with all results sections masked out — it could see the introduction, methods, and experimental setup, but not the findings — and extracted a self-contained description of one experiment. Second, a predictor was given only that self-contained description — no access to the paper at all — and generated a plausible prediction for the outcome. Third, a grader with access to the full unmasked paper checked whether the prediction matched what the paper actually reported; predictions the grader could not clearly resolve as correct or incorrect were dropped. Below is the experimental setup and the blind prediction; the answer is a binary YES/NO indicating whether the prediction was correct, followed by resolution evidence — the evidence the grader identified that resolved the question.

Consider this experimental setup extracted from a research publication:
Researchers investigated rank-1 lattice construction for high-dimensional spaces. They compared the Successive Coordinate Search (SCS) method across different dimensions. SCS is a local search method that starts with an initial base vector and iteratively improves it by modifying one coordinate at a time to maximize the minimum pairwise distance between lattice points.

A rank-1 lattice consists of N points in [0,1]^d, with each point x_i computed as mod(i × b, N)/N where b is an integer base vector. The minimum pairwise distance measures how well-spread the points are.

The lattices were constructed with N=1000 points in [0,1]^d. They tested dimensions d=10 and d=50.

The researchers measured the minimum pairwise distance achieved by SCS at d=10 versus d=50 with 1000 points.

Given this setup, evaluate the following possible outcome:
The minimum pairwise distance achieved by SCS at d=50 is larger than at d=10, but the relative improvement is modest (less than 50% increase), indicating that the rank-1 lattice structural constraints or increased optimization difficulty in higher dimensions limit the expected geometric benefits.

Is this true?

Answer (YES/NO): NO